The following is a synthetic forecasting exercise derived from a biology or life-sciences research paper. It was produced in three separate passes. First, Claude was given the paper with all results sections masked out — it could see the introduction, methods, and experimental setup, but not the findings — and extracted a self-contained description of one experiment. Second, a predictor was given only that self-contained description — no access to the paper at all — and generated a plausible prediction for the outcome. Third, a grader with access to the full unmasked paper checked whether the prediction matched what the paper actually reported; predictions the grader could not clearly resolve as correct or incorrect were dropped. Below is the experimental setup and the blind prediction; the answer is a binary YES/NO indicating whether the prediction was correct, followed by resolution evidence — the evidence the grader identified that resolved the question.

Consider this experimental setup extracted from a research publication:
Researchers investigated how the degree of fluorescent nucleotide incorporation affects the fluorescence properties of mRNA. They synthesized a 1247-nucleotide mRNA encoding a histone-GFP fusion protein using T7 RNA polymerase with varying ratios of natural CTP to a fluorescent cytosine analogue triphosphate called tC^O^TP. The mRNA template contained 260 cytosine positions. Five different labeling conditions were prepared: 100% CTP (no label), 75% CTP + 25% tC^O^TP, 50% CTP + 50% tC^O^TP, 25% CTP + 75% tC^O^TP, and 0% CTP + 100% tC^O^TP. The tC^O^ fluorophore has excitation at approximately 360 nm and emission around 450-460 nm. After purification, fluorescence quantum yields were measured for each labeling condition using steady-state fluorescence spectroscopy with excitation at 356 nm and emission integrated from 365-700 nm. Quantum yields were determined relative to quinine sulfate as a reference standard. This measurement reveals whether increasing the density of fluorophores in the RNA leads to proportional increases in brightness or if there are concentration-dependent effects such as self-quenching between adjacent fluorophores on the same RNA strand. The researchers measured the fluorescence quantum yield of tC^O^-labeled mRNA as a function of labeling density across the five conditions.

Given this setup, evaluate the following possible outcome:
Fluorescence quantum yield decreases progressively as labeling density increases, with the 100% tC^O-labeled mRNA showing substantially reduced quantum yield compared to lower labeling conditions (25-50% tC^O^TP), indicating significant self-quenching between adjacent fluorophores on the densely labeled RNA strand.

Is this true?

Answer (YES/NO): YES